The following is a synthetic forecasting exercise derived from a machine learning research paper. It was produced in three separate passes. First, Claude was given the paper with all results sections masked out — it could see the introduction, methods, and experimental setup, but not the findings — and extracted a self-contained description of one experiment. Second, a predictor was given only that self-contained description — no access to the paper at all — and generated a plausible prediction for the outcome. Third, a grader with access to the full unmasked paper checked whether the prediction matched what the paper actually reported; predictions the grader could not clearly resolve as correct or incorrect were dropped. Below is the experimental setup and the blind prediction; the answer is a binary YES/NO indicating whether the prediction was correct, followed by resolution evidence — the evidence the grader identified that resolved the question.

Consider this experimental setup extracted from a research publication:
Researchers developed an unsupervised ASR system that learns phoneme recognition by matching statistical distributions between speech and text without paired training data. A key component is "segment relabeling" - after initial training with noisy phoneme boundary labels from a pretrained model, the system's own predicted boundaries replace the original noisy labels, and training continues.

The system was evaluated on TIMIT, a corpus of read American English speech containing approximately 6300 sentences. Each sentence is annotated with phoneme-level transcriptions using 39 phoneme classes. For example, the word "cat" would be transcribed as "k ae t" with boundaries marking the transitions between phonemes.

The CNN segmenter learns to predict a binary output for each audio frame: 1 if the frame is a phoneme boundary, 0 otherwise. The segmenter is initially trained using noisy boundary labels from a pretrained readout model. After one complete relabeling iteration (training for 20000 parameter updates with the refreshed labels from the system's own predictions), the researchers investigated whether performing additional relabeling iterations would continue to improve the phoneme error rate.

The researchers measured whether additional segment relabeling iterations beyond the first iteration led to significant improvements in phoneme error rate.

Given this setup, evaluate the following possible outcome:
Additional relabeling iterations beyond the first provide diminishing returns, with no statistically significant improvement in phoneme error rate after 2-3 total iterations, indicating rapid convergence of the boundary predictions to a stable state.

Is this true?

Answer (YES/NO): NO